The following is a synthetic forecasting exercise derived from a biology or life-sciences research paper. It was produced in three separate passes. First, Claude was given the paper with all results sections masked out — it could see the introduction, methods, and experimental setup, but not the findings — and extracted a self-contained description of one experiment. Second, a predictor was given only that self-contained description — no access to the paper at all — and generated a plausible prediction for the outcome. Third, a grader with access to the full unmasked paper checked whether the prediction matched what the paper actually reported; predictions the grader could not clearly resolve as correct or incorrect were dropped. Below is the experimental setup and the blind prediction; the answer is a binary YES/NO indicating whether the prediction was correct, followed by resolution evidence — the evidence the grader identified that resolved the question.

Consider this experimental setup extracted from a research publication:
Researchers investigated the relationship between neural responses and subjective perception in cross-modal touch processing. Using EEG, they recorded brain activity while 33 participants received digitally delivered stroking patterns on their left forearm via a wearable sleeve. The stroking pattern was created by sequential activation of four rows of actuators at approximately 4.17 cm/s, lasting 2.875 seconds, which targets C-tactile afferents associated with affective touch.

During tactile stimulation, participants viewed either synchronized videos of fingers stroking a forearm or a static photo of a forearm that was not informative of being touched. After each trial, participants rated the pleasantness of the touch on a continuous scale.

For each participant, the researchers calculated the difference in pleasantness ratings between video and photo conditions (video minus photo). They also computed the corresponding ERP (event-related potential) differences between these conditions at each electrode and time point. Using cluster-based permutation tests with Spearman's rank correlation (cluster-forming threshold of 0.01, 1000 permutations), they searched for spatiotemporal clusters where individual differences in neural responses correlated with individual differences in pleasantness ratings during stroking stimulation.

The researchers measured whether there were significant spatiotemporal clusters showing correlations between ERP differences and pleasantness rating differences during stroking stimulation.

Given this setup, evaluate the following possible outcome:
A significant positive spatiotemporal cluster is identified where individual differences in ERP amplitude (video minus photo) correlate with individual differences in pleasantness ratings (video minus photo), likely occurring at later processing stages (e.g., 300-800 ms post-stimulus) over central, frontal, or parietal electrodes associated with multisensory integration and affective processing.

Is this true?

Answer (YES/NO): NO